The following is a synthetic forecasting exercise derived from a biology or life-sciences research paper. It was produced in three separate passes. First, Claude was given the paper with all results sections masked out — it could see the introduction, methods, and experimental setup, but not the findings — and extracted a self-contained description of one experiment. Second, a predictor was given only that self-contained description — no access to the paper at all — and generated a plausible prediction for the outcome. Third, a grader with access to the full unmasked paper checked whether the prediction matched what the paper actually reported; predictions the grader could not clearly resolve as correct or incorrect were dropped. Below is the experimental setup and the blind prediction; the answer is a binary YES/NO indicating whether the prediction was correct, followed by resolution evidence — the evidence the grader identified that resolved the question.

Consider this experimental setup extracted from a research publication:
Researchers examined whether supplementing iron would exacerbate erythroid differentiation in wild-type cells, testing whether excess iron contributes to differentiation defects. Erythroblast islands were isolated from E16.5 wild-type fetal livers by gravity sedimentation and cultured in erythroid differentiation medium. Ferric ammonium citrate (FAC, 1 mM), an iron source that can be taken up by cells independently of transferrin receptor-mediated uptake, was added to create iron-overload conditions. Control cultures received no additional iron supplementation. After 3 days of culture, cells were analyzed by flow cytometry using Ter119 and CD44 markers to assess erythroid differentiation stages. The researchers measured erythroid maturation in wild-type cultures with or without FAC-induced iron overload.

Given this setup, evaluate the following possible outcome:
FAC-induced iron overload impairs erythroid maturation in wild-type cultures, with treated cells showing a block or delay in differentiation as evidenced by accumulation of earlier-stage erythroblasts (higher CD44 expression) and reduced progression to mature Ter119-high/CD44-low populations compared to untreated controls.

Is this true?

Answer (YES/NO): YES